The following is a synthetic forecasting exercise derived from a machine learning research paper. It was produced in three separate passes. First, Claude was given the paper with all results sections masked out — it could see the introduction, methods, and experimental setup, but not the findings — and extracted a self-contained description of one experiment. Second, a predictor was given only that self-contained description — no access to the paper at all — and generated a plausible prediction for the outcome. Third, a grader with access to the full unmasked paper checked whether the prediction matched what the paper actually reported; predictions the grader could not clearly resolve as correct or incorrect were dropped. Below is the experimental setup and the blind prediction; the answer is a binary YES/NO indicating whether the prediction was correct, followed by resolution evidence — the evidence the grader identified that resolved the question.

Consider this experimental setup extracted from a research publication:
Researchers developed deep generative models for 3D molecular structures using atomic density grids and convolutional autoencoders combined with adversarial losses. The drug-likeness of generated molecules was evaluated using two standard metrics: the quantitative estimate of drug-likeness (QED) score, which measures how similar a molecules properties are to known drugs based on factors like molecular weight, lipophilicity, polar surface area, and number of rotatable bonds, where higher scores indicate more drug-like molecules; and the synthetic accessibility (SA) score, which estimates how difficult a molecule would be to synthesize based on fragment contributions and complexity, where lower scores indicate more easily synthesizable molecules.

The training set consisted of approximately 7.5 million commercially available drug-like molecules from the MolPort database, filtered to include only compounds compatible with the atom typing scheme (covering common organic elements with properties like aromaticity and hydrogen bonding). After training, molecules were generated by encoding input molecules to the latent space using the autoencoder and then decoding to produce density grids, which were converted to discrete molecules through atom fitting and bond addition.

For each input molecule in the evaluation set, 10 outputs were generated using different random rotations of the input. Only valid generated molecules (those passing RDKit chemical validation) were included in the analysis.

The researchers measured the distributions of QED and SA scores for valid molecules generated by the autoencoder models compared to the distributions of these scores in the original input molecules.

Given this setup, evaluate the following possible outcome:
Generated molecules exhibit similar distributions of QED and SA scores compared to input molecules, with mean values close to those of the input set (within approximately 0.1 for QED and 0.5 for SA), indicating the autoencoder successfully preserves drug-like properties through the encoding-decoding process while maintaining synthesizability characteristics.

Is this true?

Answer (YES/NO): NO